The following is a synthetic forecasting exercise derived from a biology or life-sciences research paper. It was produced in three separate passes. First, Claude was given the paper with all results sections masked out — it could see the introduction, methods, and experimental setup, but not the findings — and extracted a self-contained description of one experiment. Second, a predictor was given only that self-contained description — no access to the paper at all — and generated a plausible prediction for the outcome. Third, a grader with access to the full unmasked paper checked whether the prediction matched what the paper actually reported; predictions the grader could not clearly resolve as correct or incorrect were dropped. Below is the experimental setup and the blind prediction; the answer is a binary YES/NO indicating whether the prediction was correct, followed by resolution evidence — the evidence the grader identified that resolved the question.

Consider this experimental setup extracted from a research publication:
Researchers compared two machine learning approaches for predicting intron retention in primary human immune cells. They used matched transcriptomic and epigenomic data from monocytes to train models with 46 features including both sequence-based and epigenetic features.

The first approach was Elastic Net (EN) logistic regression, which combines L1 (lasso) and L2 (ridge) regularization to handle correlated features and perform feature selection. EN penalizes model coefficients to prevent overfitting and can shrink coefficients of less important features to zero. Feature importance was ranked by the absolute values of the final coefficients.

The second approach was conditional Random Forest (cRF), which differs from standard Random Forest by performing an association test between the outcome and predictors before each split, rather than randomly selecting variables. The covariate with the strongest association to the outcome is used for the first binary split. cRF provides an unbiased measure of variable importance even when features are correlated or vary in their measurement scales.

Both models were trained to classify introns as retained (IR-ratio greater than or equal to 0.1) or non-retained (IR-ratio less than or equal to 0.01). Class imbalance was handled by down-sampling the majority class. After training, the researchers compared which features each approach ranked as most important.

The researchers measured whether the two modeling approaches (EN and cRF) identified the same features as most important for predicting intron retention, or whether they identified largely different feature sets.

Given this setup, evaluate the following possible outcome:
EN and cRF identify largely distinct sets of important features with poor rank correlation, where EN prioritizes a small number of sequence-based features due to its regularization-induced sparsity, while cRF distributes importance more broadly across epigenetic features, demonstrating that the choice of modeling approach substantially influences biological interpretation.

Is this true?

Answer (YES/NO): NO